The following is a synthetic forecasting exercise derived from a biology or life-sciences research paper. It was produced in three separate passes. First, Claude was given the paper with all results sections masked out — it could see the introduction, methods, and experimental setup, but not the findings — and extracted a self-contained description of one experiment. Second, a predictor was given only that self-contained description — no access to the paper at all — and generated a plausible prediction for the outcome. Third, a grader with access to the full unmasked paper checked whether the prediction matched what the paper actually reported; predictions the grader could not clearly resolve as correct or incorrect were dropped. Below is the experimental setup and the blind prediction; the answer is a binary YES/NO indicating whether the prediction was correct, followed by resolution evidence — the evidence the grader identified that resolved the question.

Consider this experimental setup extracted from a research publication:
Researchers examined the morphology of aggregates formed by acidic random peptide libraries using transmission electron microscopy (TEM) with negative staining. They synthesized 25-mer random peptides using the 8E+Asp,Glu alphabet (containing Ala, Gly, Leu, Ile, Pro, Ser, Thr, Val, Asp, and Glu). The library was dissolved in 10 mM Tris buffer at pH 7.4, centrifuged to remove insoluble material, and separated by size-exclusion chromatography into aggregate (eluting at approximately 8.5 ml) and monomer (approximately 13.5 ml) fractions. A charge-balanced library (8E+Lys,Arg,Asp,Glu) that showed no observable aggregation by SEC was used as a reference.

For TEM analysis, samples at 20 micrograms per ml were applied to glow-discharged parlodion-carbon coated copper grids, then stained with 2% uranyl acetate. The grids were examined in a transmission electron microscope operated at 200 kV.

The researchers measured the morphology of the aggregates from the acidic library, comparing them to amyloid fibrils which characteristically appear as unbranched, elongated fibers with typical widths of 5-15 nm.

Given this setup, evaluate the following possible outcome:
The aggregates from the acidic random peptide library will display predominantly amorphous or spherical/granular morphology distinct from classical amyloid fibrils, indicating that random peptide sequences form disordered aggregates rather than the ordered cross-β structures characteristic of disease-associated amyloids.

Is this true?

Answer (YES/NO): NO